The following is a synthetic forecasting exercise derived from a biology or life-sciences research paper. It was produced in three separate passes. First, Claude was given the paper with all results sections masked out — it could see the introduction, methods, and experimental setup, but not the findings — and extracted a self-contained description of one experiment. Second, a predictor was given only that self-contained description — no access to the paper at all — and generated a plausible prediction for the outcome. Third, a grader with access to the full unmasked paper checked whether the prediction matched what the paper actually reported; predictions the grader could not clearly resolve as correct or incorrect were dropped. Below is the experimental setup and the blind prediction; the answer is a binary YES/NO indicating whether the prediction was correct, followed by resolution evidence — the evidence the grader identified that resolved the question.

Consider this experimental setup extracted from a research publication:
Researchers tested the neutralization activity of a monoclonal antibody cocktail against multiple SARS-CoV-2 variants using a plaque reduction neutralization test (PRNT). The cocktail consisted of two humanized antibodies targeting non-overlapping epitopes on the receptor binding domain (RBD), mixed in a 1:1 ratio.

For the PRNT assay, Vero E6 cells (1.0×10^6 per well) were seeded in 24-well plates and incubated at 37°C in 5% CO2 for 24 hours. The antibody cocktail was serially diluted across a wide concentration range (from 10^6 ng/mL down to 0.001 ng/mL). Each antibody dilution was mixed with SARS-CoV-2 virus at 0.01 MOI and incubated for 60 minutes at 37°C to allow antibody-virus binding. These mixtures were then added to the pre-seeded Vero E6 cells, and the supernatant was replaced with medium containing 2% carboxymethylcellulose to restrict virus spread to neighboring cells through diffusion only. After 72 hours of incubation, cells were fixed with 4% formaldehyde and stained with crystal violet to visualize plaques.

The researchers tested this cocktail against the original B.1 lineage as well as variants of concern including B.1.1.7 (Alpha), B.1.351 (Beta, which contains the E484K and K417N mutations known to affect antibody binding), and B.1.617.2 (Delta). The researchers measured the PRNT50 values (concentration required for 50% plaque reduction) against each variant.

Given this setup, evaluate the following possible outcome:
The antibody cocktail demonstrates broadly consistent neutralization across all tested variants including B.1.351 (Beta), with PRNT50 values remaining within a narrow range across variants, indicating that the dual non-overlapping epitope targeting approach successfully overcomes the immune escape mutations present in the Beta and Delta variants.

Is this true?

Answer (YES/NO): YES